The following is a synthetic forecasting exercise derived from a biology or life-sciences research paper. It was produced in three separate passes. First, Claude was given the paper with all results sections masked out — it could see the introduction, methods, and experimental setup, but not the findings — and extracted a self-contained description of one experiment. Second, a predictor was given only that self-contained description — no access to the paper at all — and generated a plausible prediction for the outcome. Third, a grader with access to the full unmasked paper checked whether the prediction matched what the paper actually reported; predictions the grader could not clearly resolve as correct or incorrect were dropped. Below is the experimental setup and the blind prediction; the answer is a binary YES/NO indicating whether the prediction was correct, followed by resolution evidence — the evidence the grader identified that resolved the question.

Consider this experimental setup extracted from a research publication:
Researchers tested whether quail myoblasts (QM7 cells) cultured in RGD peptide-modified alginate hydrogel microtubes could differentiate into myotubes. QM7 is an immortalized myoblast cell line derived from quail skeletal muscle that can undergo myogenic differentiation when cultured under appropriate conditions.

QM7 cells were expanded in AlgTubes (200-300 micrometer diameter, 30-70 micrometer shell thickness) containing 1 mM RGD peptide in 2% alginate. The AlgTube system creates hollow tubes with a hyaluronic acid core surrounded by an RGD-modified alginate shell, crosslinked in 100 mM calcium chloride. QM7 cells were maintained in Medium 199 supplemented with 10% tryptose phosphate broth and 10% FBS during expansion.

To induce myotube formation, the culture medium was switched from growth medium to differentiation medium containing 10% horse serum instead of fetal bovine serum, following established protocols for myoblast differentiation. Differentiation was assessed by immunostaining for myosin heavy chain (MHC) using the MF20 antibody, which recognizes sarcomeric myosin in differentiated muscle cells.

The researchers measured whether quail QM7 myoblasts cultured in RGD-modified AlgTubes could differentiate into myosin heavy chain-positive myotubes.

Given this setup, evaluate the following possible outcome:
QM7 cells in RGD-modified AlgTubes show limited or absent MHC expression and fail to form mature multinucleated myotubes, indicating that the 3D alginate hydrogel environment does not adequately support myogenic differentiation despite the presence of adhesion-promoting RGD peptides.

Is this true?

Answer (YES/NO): NO